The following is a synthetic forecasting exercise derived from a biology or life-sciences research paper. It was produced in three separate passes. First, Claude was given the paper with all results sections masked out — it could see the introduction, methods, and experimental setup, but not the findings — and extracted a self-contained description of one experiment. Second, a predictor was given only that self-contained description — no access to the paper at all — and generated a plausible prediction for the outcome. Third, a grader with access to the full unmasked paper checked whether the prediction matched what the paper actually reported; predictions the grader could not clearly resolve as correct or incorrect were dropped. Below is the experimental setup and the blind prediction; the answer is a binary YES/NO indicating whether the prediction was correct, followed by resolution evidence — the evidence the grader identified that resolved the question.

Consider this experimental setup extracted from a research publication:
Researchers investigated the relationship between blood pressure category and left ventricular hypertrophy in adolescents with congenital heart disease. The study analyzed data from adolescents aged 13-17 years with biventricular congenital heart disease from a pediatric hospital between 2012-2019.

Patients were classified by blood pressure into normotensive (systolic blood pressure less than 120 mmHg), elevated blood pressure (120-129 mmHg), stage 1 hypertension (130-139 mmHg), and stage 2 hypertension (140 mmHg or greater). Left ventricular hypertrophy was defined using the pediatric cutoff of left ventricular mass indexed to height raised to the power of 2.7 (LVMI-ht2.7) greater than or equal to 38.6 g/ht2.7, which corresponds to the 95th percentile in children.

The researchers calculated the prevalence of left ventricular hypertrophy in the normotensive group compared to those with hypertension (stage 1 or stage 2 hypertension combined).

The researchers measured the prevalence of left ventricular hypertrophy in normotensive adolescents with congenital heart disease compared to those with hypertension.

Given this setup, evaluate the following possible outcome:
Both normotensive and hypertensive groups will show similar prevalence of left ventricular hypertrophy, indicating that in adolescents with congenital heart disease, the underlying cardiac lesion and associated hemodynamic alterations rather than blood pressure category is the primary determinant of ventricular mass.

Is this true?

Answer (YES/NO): NO